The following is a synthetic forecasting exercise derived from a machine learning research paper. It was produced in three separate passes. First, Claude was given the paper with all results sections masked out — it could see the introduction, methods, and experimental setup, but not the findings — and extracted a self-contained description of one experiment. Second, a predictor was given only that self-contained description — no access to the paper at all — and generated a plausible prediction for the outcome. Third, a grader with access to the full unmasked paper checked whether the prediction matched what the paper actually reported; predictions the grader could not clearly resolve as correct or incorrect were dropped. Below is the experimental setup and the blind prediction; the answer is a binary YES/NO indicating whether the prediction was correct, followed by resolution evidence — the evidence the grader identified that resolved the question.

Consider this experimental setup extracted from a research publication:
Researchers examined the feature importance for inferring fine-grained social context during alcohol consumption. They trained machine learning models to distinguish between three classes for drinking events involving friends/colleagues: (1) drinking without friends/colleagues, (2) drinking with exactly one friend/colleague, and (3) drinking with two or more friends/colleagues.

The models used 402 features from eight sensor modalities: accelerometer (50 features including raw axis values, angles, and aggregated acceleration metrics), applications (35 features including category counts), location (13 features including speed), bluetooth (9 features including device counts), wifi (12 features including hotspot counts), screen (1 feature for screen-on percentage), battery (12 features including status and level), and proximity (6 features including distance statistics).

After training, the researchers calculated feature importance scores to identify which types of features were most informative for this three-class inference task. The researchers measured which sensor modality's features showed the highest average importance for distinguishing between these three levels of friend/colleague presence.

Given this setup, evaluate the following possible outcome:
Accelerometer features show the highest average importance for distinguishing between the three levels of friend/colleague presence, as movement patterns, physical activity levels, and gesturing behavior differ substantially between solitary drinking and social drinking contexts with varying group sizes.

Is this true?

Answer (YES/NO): YES